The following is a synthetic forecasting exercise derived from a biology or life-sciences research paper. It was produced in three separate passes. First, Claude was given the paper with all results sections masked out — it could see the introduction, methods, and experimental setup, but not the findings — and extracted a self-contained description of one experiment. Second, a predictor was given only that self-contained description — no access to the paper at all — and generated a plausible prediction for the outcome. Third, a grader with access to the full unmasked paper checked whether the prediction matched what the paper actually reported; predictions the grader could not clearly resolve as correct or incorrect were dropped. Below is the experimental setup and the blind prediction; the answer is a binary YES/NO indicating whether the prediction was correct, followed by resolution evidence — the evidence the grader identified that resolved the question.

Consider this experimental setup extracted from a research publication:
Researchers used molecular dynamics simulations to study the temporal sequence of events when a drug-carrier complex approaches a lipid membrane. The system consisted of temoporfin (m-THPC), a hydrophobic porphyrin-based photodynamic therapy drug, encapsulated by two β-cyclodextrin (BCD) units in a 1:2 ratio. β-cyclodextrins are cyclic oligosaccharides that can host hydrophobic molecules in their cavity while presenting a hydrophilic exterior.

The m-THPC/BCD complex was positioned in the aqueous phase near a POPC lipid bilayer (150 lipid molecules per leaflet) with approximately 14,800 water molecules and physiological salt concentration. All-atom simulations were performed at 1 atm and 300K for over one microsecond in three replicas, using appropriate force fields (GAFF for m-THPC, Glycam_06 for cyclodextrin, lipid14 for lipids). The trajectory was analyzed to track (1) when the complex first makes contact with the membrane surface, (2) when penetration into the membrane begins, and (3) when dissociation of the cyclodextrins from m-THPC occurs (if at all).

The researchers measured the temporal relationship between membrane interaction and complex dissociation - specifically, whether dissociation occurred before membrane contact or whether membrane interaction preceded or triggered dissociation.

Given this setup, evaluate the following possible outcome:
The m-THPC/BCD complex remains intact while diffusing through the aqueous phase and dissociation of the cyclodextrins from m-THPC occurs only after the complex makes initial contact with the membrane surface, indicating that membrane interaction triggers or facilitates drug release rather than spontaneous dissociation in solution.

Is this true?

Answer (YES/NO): YES